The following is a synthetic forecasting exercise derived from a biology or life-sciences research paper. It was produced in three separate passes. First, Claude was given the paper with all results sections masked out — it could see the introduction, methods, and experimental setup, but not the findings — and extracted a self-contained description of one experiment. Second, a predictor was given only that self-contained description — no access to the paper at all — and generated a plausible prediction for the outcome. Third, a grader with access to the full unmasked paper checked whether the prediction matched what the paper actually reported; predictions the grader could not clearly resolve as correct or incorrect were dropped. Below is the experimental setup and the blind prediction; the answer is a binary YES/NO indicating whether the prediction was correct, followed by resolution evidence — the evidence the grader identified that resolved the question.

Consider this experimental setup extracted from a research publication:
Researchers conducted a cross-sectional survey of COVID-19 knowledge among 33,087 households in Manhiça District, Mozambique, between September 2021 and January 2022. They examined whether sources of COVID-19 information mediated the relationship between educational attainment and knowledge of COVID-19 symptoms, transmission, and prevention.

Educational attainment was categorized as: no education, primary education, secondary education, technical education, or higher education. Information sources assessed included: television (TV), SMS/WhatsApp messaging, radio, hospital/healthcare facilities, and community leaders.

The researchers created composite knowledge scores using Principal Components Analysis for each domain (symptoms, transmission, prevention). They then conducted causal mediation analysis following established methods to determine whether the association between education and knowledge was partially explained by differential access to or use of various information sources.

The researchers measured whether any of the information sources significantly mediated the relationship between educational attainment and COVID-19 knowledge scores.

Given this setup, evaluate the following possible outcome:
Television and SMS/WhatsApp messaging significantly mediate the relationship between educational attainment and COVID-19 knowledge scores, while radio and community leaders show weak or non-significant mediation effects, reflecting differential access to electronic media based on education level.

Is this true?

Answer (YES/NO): NO